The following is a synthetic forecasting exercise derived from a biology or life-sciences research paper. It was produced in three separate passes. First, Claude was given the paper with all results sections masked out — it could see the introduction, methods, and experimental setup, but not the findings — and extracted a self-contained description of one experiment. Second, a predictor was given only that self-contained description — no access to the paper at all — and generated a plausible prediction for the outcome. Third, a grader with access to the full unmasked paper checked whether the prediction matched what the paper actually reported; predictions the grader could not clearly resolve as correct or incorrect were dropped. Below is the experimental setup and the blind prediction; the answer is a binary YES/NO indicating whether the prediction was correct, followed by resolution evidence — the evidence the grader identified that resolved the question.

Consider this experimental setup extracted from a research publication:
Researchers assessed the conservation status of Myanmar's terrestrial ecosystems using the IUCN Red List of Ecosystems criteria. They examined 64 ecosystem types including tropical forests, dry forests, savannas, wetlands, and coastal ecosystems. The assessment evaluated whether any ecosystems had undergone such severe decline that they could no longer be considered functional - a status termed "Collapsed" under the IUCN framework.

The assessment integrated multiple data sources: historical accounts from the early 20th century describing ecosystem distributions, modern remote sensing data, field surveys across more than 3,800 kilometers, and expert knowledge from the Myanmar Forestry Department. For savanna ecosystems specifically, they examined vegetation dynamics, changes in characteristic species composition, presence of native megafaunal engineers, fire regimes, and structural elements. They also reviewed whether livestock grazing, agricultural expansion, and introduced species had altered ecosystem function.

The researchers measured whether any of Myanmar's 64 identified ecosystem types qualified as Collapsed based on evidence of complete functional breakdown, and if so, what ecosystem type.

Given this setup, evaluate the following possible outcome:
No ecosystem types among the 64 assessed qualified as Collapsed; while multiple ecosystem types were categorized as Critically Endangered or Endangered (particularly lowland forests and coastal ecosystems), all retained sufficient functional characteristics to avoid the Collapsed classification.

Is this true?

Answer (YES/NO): NO